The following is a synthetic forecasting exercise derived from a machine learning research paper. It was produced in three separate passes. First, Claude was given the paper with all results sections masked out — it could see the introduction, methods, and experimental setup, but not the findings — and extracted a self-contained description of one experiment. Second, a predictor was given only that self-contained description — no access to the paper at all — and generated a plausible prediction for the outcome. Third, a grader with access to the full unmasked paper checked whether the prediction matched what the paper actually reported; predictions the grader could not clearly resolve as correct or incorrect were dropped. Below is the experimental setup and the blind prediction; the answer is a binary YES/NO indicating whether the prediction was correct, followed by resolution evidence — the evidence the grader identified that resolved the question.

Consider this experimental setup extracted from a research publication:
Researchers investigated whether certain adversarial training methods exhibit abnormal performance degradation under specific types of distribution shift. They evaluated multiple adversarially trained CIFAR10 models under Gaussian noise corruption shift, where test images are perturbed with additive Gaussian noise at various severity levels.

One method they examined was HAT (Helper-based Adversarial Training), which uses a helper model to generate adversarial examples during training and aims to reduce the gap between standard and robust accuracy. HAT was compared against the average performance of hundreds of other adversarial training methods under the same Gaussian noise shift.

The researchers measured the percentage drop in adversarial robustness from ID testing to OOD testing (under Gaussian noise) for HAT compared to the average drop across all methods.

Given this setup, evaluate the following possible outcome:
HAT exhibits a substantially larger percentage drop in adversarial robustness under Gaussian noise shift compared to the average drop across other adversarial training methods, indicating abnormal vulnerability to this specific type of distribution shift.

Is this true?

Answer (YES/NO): YES